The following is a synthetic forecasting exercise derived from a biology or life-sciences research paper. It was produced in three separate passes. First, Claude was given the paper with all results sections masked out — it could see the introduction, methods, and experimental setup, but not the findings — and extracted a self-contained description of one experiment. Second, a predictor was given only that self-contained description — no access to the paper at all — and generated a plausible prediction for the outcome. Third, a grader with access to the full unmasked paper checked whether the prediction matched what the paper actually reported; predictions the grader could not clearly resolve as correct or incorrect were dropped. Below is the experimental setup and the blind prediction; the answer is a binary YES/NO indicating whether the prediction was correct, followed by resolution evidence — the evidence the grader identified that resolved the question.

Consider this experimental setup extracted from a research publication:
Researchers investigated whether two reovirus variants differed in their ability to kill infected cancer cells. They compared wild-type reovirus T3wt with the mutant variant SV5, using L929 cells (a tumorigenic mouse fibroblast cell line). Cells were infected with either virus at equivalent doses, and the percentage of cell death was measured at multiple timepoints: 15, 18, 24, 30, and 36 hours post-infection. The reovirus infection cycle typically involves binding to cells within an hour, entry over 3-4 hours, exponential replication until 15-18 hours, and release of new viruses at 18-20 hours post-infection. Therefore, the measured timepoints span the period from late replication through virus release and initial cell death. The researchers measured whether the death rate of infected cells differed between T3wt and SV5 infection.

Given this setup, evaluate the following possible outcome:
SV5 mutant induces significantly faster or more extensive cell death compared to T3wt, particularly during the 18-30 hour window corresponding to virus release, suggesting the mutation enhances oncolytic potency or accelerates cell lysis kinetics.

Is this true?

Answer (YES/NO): NO